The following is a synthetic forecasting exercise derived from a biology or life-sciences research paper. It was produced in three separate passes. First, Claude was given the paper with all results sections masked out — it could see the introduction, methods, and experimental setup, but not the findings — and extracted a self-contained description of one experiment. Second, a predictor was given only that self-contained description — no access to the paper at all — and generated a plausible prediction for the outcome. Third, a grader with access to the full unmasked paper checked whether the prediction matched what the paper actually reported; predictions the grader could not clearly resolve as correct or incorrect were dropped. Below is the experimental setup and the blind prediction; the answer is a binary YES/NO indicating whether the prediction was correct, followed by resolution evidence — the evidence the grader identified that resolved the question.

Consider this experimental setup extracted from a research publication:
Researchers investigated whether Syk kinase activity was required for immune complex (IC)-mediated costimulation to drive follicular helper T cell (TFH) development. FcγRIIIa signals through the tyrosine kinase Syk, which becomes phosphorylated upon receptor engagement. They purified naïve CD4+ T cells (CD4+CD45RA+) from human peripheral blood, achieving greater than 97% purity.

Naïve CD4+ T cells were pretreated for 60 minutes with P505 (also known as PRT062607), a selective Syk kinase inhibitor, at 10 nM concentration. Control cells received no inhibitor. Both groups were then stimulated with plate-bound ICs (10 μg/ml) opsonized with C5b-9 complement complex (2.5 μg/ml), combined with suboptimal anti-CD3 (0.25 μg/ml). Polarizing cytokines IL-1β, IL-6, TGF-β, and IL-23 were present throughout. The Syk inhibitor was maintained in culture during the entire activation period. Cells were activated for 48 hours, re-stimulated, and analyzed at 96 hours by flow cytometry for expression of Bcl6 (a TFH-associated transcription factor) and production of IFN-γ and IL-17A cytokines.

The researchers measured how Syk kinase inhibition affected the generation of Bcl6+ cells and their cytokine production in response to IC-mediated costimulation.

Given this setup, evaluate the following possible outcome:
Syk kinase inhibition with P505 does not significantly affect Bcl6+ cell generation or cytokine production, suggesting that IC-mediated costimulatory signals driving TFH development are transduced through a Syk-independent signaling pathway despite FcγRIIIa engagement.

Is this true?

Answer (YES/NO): NO